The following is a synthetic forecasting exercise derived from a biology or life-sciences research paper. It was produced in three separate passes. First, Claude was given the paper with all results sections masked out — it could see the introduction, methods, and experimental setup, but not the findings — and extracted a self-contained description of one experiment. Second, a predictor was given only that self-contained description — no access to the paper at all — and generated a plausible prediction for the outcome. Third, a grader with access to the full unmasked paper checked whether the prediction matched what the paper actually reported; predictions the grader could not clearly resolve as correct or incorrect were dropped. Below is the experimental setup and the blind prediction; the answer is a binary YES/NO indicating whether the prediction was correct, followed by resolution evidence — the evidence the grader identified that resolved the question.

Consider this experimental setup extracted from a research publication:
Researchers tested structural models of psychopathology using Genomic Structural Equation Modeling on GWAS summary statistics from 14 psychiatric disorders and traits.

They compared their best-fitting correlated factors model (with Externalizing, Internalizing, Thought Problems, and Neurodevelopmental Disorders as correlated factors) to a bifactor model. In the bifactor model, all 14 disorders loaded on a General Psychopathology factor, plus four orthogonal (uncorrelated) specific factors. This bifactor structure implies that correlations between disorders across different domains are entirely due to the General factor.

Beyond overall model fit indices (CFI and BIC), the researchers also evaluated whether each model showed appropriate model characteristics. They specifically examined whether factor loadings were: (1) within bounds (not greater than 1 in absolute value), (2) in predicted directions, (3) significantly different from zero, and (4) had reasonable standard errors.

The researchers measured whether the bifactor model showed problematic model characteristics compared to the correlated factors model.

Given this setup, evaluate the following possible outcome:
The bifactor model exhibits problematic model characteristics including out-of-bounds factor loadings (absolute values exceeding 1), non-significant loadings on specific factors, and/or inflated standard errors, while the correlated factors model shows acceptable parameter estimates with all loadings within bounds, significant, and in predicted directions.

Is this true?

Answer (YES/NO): YES